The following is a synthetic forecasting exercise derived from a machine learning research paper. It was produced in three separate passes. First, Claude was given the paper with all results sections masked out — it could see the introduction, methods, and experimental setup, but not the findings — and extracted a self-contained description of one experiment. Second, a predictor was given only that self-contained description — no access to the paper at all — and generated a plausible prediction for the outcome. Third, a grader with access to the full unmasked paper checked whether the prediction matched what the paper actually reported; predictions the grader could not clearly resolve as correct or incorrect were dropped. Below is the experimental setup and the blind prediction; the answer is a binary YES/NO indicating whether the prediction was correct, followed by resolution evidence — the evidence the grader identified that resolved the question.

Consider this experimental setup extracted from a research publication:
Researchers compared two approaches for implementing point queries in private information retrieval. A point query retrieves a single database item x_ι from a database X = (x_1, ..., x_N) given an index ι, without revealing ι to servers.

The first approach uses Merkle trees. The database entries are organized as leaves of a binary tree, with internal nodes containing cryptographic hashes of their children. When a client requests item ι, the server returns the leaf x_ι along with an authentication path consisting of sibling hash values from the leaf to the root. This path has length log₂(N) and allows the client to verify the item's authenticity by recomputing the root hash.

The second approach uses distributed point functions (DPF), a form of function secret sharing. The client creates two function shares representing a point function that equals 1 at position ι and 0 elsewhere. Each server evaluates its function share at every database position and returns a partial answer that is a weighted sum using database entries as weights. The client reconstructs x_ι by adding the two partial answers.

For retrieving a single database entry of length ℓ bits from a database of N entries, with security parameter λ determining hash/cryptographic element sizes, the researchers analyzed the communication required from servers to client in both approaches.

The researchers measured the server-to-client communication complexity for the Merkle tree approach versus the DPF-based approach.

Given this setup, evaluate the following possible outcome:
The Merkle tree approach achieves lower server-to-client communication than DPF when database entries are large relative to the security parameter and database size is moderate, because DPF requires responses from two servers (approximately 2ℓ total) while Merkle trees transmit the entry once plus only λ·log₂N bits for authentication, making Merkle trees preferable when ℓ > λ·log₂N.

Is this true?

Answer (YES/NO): NO